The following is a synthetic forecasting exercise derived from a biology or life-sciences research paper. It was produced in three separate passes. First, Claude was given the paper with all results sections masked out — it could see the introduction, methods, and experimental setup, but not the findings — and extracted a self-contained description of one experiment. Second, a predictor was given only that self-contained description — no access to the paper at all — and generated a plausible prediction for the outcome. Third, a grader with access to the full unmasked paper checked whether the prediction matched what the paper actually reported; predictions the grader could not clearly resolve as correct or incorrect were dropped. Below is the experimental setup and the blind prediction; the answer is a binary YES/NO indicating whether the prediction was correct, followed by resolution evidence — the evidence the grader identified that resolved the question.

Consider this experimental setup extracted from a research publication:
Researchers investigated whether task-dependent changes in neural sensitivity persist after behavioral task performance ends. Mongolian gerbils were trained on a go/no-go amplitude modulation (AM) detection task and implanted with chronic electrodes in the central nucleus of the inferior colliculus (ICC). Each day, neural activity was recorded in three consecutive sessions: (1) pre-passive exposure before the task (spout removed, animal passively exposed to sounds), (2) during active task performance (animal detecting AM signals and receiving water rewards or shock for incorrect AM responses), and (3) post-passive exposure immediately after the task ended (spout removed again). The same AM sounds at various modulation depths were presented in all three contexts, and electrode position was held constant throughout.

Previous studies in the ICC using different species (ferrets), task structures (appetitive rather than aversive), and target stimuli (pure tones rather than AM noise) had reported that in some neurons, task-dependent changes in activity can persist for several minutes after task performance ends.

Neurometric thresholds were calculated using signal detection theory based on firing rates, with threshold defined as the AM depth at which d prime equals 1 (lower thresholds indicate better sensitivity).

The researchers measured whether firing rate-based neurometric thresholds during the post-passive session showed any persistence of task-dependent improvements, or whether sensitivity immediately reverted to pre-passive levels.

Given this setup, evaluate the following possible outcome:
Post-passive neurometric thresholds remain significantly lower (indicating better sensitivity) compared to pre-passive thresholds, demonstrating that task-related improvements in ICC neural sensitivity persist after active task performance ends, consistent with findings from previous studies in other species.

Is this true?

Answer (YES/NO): NO